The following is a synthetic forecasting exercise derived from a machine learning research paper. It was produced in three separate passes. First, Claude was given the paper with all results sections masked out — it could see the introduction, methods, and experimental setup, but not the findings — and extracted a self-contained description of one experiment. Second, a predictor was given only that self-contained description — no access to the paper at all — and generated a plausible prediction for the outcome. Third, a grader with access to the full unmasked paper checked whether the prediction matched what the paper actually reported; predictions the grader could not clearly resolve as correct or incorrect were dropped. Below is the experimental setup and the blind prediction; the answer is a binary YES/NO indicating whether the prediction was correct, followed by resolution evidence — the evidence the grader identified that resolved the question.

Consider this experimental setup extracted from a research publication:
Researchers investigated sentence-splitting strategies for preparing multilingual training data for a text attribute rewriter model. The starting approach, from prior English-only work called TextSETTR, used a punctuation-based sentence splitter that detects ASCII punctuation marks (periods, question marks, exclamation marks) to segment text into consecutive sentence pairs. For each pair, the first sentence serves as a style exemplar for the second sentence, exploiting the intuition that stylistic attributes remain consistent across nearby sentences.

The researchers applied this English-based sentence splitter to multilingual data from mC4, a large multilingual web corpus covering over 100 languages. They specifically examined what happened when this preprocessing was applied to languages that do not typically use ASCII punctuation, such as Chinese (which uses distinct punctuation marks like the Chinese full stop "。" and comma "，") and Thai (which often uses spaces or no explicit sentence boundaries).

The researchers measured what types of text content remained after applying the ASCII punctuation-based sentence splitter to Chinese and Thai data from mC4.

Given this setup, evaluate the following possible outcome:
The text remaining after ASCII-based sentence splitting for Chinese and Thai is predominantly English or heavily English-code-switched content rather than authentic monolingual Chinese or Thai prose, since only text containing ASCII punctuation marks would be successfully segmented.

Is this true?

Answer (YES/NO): NO